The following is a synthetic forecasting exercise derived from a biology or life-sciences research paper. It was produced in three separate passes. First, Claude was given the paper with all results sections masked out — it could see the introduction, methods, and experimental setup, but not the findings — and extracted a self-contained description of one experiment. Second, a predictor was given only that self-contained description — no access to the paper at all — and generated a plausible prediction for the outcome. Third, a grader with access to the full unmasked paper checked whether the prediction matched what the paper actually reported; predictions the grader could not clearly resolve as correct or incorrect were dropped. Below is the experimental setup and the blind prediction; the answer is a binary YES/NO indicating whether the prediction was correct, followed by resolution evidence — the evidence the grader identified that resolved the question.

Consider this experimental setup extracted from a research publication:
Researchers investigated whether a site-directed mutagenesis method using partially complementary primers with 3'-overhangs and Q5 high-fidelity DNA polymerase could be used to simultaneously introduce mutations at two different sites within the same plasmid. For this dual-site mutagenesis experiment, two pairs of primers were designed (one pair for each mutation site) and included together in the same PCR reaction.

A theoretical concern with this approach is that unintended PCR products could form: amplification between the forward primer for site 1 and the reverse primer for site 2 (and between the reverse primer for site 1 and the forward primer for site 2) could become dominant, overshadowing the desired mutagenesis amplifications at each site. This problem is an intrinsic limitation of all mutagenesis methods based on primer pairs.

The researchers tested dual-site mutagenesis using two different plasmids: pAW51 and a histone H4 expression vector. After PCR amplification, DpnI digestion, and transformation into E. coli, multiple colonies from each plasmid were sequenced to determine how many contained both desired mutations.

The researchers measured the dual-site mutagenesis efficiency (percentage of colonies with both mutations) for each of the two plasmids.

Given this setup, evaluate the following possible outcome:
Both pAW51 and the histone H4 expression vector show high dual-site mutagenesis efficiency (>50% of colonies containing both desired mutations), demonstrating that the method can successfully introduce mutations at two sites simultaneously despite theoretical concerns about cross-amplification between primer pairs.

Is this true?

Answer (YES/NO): NO